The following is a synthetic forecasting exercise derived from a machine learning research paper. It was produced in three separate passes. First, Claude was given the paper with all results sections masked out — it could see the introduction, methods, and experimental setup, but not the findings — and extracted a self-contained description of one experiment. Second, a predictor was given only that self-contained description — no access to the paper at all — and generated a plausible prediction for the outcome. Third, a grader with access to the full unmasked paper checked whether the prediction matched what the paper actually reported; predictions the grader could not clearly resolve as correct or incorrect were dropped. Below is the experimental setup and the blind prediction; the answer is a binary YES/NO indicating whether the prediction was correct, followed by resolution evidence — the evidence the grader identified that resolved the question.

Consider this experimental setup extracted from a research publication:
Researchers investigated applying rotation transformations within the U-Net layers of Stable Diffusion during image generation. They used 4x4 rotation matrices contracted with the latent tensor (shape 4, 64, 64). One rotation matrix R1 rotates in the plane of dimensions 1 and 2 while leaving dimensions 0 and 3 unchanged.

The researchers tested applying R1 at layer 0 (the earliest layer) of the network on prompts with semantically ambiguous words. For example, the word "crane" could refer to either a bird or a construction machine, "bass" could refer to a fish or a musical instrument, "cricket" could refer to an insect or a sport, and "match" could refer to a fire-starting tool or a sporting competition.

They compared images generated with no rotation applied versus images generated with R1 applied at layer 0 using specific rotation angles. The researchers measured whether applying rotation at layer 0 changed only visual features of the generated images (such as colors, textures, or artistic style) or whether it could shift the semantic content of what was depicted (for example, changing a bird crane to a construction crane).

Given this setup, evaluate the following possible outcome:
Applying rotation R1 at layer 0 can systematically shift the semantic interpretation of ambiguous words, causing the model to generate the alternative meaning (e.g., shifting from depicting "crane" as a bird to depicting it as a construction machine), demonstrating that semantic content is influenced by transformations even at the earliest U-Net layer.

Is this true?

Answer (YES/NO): YES